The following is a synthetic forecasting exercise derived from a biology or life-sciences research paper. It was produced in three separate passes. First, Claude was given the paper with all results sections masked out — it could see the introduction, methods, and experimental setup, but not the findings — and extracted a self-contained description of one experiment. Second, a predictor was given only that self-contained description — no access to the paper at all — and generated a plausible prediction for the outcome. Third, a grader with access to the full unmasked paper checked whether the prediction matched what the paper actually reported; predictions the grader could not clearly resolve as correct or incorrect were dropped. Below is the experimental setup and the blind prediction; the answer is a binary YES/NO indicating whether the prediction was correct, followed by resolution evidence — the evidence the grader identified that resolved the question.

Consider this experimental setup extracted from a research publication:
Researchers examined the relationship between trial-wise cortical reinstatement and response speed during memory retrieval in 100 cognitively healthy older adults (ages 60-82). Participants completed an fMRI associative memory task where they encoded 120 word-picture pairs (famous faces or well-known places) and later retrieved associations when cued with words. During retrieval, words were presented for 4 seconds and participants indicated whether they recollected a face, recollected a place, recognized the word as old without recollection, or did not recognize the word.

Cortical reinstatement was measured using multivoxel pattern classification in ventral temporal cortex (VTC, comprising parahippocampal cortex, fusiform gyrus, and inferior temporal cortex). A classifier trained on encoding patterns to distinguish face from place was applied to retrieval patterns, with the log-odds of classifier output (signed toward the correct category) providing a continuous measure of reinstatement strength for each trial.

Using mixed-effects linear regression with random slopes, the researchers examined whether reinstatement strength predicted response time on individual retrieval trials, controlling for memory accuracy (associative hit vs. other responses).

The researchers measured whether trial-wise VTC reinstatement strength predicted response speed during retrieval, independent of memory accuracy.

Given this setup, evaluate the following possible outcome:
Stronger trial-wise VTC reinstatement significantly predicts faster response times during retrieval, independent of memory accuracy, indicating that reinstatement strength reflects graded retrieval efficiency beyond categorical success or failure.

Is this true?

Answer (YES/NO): YES